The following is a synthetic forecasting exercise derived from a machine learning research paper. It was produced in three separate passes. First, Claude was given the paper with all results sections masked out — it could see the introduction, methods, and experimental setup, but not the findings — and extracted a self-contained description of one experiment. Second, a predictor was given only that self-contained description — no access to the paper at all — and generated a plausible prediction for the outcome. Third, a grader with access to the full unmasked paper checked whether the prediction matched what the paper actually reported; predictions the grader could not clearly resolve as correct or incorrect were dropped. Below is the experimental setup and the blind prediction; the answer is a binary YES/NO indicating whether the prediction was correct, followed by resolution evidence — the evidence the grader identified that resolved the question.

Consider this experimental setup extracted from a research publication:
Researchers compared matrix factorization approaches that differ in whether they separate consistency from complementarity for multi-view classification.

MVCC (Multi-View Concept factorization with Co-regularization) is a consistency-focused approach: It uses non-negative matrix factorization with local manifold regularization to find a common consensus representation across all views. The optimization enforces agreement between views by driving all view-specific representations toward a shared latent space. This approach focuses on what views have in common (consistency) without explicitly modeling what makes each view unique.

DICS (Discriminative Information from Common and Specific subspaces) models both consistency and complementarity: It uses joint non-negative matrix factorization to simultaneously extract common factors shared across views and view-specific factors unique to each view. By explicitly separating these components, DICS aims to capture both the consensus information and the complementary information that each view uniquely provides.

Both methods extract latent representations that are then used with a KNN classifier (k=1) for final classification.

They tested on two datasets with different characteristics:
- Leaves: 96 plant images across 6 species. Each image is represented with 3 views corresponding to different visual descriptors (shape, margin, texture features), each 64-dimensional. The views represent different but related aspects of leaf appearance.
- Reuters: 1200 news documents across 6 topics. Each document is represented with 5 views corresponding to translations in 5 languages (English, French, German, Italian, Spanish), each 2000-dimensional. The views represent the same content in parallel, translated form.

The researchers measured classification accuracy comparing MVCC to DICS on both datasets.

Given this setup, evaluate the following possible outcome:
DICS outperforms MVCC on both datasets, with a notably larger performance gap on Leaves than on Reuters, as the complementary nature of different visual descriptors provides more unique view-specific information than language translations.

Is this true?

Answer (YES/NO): NO